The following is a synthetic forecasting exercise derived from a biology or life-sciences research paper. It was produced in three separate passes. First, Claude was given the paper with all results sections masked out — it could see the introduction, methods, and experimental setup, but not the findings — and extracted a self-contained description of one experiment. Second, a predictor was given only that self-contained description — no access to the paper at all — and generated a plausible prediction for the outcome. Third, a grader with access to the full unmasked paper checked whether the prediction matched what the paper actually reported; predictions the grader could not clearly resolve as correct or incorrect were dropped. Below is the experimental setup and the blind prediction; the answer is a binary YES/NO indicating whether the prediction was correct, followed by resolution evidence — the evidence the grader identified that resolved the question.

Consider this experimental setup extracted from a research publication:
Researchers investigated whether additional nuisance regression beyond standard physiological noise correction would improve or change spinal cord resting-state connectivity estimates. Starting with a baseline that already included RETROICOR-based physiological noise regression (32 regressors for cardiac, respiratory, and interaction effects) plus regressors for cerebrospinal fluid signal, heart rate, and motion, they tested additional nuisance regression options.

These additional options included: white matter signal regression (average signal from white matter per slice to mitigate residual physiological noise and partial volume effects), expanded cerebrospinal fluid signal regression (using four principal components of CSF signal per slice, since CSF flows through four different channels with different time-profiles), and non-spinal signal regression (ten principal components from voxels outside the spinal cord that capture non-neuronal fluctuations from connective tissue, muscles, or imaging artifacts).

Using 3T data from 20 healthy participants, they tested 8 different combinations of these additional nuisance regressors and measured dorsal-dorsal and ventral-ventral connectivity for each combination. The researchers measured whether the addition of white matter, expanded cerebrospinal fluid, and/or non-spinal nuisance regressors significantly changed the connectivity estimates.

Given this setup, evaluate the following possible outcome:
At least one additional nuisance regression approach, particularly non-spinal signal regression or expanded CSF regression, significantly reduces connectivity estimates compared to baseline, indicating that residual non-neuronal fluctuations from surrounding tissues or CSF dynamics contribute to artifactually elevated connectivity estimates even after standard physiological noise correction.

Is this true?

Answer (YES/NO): YES